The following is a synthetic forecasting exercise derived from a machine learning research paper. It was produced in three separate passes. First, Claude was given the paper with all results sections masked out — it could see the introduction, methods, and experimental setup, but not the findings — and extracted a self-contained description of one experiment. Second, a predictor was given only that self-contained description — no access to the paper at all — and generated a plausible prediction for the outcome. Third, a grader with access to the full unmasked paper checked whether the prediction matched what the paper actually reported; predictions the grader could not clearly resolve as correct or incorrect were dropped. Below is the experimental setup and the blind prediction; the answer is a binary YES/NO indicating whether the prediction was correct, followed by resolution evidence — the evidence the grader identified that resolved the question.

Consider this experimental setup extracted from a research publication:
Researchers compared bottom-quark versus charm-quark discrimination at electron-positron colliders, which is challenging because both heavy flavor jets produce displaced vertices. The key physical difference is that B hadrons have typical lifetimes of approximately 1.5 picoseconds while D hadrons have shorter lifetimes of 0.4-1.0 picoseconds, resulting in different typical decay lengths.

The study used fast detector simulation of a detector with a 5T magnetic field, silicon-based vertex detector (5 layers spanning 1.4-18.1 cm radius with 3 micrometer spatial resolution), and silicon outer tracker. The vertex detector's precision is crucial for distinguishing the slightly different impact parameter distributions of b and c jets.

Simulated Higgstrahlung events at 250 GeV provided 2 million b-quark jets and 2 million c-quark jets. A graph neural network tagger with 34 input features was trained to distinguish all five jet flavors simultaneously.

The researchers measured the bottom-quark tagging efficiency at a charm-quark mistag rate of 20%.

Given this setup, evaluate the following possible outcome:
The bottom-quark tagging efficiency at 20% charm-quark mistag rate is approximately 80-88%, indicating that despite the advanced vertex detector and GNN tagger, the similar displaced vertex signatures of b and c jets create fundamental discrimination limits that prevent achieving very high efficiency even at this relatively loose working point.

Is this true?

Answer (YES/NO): NO